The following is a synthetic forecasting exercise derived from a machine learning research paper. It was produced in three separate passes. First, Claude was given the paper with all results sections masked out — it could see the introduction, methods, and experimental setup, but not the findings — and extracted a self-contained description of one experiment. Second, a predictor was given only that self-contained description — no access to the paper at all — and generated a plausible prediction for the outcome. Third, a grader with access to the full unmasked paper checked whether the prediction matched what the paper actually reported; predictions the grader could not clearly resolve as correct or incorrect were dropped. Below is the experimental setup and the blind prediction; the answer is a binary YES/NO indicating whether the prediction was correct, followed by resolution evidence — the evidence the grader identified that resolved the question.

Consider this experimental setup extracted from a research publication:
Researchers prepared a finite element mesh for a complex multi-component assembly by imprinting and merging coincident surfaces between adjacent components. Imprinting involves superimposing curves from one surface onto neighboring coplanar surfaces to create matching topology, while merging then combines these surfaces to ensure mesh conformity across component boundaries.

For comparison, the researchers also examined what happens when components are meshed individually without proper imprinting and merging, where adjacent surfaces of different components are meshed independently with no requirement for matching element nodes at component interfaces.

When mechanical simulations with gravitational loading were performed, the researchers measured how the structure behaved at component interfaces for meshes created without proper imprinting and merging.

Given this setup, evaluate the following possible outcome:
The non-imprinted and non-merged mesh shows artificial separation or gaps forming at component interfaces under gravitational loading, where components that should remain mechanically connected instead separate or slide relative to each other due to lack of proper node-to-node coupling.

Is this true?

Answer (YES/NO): YES